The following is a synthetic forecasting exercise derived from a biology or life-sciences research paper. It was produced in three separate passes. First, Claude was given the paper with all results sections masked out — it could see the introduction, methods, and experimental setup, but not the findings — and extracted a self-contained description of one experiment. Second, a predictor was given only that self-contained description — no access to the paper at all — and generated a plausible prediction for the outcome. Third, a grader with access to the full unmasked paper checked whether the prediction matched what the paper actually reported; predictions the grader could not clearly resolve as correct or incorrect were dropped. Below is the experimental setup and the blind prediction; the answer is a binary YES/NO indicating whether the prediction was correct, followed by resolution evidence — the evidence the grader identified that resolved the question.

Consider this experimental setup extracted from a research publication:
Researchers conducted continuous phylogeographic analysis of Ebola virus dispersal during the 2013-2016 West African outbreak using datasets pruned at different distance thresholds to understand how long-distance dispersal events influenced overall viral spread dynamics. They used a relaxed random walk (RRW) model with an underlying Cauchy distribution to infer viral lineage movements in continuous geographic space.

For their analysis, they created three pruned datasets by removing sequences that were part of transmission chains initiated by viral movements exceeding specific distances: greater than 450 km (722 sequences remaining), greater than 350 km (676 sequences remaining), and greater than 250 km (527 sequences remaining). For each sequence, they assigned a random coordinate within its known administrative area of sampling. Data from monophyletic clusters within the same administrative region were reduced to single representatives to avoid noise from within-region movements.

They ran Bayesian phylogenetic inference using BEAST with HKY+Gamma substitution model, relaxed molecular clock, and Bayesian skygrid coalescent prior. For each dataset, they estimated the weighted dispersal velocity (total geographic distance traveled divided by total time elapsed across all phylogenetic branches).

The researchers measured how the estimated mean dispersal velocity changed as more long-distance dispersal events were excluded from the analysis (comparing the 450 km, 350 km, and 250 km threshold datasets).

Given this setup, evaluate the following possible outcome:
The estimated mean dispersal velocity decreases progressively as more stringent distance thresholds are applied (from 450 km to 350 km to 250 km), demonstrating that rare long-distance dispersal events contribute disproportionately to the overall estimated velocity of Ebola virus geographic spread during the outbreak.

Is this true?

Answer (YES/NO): NO